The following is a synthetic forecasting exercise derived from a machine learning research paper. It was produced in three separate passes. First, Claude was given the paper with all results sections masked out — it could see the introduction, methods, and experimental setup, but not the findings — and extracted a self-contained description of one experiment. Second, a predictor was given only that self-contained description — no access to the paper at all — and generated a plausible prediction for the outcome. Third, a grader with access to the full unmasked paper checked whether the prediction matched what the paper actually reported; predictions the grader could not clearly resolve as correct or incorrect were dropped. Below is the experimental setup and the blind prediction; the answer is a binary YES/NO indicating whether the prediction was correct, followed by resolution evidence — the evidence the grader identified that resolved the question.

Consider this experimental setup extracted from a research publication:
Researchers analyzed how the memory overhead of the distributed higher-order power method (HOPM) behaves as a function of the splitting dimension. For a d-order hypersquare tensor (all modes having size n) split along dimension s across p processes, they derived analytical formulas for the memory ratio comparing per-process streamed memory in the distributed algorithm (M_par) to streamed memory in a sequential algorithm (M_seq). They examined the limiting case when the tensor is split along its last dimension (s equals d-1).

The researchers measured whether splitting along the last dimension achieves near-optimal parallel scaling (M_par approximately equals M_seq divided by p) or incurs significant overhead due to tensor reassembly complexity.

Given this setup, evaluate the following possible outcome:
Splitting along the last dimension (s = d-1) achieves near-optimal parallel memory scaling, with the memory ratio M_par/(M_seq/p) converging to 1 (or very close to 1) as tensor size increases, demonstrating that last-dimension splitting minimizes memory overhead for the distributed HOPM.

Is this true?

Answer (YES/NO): YES